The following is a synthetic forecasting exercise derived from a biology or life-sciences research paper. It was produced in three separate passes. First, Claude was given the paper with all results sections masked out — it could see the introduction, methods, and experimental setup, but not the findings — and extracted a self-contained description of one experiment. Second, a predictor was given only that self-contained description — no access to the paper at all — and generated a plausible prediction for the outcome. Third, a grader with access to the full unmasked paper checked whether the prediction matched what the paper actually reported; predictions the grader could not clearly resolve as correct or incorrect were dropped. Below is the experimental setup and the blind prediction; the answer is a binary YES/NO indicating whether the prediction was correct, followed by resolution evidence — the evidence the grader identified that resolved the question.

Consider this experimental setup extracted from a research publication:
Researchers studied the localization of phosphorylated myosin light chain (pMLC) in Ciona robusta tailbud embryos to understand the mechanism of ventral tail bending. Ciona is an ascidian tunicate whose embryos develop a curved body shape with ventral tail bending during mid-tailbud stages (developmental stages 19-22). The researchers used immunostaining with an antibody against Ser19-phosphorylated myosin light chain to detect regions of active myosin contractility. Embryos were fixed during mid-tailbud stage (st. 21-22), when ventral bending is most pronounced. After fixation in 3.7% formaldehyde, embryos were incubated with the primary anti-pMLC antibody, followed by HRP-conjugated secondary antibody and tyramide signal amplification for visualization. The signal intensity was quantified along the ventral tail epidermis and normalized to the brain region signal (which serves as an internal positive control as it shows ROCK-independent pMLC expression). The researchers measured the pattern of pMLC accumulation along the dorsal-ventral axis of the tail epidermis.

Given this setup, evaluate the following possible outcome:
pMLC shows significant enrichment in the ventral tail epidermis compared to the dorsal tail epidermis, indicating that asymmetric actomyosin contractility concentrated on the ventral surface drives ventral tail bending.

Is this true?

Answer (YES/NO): YES